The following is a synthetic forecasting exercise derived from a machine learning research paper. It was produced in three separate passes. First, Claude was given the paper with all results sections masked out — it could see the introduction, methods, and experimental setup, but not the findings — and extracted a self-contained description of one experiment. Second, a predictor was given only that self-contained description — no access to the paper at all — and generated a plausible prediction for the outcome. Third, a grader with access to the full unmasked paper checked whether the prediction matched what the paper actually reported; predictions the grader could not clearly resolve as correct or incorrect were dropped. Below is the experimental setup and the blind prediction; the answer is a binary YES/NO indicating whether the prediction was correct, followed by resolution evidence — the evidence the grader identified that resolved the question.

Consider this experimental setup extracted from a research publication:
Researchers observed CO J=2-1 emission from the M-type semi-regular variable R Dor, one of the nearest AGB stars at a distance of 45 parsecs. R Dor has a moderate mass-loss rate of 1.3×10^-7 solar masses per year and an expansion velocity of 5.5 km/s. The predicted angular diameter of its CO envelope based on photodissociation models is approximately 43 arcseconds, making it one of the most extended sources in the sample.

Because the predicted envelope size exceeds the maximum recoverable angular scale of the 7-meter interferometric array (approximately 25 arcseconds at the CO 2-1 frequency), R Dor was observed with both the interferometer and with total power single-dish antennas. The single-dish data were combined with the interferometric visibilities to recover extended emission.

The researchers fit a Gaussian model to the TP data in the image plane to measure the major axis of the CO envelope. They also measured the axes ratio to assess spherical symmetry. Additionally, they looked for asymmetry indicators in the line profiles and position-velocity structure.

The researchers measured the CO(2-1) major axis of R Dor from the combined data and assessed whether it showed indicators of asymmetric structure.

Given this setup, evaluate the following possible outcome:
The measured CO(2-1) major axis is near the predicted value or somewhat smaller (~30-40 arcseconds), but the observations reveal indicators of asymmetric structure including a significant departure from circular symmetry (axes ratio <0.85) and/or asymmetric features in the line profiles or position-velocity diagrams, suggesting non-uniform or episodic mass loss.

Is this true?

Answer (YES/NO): NO